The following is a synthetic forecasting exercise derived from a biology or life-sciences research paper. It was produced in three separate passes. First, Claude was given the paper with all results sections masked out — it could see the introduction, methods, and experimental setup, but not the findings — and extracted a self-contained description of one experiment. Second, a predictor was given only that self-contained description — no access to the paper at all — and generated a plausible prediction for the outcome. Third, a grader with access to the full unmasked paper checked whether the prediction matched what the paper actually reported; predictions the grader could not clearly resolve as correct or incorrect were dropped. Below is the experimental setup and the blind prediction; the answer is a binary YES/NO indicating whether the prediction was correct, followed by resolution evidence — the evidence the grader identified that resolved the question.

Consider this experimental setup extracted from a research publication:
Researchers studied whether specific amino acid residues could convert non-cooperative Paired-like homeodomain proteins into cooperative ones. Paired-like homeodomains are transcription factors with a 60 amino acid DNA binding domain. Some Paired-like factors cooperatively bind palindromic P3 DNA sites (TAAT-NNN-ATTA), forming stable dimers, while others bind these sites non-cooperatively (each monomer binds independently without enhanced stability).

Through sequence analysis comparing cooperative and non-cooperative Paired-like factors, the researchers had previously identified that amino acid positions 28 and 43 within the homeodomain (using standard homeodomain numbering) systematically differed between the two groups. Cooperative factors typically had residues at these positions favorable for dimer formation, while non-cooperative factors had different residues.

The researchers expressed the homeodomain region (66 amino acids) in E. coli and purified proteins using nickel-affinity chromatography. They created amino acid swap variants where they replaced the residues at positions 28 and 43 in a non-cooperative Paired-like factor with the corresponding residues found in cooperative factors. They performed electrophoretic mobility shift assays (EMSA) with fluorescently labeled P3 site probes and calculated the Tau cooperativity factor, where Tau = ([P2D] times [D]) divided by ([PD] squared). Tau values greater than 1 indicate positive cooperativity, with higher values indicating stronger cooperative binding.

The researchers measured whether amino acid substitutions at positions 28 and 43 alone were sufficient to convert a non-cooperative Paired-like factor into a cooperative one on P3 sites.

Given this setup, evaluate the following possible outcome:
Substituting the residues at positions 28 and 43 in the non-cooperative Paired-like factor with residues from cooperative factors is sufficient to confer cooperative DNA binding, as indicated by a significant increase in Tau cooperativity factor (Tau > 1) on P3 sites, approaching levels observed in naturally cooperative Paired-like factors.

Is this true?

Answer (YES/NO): NO